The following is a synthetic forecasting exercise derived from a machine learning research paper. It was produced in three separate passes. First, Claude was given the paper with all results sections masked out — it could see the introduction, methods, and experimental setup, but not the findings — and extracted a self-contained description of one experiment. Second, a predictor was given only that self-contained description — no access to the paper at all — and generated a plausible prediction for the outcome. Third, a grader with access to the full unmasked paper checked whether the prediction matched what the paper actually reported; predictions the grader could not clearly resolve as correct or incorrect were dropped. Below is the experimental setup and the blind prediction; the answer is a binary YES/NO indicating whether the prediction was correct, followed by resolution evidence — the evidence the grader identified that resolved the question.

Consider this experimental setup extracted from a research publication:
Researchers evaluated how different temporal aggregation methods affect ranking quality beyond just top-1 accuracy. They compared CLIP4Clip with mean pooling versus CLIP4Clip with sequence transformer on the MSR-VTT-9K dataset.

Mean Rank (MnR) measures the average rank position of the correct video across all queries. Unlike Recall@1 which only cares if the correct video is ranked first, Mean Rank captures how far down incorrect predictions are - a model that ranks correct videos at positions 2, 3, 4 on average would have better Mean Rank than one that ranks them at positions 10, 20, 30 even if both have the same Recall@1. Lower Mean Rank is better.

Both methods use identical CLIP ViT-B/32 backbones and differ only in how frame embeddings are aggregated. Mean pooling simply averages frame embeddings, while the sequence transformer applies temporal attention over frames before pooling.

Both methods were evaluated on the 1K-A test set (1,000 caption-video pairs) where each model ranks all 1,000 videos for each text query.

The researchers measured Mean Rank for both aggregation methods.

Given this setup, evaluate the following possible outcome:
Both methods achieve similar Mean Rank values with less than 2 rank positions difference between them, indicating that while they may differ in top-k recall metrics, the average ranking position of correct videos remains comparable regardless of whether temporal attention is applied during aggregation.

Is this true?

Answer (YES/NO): YES